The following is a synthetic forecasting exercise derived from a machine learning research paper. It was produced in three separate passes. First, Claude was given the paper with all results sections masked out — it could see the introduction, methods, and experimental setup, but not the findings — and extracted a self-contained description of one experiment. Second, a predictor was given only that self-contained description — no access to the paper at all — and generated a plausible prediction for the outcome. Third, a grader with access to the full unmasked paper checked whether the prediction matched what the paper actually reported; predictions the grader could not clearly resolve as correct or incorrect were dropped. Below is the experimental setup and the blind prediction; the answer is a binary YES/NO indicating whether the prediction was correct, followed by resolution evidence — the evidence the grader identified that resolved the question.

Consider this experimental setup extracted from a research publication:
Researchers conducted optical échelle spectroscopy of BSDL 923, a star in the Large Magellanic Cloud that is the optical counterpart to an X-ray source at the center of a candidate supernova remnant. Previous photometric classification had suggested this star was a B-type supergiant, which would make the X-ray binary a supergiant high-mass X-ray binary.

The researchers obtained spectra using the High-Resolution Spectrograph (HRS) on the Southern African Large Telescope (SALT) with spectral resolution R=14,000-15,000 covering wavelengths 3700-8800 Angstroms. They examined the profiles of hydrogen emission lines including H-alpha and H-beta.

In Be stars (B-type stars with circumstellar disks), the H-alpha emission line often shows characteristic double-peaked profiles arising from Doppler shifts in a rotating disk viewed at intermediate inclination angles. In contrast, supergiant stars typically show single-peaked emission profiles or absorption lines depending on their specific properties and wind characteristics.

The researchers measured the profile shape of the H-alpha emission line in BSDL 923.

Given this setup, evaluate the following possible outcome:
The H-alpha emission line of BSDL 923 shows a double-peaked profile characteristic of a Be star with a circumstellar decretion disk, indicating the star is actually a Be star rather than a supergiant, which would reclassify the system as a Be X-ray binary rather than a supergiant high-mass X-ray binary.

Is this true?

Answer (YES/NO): NO